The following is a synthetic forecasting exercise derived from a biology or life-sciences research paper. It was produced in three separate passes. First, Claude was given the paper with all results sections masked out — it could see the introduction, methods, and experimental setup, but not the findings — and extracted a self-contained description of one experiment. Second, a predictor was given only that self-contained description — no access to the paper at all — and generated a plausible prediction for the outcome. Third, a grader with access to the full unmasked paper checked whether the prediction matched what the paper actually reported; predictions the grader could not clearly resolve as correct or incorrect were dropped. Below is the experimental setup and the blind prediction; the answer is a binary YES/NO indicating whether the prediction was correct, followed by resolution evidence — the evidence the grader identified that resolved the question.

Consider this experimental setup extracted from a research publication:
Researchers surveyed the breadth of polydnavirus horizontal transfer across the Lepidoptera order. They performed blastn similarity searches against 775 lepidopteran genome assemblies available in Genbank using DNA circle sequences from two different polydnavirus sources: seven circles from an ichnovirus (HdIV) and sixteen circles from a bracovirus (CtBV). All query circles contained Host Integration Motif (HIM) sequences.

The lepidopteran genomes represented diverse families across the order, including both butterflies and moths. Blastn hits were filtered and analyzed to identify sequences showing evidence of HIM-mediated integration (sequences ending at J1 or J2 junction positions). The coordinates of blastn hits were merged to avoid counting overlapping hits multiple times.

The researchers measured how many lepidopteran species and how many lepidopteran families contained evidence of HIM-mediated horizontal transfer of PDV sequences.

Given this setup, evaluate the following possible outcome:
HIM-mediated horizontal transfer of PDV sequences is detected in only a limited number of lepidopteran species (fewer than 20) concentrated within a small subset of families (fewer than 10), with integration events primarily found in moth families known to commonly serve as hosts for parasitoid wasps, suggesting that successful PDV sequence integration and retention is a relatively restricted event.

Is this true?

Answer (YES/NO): NO